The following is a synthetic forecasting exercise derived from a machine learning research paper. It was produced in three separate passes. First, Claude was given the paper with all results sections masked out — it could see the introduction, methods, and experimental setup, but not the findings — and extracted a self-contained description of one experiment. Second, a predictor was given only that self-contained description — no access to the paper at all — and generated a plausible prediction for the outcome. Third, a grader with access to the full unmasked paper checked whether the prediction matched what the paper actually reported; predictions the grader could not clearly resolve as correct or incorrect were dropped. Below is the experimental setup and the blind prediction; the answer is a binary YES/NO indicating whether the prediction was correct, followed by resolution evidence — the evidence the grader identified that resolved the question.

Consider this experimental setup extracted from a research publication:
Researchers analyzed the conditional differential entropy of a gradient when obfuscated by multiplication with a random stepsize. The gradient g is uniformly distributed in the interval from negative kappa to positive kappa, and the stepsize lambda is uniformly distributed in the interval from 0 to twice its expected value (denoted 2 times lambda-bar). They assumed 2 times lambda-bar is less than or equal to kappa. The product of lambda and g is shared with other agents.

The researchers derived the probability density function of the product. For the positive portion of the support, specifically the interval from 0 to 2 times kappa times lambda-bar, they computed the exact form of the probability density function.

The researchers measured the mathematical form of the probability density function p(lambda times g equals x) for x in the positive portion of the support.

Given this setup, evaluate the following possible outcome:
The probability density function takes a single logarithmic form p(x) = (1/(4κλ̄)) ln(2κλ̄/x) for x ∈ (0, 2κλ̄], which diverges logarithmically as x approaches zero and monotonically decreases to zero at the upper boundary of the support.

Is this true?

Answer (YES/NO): YES